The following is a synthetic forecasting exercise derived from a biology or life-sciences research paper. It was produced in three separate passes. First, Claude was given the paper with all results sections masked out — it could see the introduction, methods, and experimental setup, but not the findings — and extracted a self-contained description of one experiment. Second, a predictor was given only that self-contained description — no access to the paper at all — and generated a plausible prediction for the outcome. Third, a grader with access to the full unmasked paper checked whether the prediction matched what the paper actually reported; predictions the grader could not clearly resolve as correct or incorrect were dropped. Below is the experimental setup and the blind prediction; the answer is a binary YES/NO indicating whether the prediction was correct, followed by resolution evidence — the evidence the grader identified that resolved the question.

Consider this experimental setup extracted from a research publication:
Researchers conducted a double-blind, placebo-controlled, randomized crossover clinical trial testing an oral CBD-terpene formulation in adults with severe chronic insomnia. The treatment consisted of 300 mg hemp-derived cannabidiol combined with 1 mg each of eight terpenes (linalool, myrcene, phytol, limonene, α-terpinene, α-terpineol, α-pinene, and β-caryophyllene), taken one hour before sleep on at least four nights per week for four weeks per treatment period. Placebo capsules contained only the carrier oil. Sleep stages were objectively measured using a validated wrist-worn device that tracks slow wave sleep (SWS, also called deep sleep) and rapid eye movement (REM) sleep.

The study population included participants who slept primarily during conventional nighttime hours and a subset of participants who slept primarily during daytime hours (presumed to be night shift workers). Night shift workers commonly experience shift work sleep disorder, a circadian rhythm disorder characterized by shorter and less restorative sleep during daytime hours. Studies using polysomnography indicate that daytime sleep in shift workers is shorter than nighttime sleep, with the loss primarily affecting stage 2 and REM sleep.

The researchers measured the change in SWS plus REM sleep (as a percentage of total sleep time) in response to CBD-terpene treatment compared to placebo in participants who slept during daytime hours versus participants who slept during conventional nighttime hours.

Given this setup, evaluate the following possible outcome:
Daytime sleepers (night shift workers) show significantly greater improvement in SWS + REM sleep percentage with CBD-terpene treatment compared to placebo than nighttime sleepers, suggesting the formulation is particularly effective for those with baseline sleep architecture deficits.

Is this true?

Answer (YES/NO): YES